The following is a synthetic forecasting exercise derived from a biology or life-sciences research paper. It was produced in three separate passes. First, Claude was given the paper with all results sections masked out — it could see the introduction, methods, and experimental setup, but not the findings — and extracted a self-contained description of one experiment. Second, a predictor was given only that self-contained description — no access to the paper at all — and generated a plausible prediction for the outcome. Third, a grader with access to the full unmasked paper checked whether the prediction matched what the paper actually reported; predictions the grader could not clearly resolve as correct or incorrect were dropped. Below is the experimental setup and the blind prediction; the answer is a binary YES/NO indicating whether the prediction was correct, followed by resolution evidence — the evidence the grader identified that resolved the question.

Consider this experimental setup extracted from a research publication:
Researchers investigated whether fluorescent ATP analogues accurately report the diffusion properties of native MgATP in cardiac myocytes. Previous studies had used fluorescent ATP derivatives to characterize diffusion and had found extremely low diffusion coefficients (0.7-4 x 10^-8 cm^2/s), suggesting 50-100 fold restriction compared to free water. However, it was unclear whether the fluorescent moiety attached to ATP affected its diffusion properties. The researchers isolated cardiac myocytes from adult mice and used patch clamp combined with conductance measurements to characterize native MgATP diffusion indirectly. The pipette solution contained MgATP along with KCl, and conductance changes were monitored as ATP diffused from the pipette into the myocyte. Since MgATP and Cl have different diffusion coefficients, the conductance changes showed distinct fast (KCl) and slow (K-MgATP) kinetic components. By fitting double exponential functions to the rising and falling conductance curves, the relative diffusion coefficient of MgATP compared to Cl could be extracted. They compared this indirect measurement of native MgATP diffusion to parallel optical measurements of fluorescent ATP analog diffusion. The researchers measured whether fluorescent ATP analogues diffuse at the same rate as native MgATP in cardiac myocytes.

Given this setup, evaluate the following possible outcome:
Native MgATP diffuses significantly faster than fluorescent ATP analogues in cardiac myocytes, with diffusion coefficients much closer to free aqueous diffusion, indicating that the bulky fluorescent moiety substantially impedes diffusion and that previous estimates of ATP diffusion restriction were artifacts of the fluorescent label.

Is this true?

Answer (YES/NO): NO